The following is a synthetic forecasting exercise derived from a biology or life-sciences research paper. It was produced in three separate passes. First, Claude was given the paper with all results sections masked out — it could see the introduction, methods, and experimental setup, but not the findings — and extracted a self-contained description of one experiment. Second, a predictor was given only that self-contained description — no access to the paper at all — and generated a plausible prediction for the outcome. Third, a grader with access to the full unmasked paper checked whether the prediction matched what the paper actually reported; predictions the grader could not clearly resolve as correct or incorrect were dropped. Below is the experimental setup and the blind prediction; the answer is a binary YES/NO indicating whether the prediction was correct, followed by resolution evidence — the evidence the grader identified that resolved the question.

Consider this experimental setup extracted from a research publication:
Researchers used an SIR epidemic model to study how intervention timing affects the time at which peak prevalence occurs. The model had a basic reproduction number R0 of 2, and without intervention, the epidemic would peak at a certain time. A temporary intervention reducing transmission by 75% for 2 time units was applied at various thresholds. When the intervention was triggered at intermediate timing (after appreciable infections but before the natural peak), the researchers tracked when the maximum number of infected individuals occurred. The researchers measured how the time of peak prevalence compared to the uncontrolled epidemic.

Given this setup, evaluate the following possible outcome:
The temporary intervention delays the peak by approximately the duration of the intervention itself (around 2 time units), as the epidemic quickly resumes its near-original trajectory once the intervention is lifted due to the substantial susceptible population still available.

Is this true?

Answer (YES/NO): NO